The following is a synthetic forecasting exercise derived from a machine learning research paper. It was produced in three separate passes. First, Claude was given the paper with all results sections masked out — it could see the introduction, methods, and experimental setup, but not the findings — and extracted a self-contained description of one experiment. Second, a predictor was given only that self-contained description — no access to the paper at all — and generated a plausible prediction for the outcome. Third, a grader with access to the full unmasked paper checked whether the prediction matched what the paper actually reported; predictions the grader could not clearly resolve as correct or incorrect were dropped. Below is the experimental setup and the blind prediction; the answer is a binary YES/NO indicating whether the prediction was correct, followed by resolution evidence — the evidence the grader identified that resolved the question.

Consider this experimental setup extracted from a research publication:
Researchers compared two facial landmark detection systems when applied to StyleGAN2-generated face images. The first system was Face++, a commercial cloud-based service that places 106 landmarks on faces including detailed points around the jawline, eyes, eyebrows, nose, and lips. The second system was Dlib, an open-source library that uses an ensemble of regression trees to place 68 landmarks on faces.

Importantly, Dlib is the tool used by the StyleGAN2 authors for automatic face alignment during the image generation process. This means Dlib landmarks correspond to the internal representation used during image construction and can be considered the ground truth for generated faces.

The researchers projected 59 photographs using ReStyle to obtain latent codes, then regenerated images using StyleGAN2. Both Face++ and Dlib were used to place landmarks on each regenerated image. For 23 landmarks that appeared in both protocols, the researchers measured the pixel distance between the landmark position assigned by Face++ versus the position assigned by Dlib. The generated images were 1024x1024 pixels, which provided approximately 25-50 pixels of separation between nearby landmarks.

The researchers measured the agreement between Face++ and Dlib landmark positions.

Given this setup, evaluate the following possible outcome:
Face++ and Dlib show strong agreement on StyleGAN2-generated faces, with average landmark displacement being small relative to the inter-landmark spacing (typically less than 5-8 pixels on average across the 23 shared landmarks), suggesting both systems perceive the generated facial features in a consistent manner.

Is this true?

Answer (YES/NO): NO